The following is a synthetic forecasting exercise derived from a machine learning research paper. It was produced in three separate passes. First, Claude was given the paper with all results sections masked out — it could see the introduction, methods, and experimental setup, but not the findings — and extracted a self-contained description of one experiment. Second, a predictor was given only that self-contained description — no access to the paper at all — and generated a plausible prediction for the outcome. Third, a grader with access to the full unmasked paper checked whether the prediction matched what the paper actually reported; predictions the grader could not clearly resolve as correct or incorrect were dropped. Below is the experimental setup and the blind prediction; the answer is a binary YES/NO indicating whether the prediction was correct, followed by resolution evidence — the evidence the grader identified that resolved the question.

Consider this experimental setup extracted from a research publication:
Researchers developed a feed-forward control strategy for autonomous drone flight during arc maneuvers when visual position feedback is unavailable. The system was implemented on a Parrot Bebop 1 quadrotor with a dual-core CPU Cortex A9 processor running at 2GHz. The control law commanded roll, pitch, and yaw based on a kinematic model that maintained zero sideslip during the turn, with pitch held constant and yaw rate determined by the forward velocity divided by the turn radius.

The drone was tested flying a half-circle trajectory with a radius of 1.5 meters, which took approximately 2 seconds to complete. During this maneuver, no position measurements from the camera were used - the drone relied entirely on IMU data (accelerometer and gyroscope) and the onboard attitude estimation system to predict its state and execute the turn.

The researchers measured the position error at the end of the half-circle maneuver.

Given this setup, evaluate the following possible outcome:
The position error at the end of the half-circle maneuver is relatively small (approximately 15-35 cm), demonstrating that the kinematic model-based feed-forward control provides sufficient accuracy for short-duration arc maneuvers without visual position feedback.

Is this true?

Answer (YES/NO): YES